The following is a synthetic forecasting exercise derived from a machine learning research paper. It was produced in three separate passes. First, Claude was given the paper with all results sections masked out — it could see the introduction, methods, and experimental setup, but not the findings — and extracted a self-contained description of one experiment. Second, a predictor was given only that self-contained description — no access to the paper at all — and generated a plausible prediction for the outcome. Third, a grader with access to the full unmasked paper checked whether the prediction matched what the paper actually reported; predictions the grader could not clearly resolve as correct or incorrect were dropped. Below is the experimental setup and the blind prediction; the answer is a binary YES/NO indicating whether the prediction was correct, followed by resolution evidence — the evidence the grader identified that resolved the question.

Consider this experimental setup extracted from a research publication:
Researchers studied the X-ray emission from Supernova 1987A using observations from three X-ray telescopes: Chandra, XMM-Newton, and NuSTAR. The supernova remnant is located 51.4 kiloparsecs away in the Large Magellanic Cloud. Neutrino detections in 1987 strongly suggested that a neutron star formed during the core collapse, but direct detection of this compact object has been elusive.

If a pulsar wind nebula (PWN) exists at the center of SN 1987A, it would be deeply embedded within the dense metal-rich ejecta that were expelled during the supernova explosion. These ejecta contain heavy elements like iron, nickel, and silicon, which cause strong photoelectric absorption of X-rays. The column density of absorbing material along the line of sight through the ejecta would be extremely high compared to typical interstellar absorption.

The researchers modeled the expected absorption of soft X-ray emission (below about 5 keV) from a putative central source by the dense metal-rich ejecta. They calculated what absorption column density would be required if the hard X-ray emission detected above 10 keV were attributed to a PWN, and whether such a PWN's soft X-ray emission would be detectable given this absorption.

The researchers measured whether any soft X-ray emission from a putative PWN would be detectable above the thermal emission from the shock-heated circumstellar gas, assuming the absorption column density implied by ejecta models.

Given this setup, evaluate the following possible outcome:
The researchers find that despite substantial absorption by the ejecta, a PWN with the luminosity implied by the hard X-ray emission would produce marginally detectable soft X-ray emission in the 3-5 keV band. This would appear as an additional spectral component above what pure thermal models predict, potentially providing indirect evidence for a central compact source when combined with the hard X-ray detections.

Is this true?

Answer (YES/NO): NO